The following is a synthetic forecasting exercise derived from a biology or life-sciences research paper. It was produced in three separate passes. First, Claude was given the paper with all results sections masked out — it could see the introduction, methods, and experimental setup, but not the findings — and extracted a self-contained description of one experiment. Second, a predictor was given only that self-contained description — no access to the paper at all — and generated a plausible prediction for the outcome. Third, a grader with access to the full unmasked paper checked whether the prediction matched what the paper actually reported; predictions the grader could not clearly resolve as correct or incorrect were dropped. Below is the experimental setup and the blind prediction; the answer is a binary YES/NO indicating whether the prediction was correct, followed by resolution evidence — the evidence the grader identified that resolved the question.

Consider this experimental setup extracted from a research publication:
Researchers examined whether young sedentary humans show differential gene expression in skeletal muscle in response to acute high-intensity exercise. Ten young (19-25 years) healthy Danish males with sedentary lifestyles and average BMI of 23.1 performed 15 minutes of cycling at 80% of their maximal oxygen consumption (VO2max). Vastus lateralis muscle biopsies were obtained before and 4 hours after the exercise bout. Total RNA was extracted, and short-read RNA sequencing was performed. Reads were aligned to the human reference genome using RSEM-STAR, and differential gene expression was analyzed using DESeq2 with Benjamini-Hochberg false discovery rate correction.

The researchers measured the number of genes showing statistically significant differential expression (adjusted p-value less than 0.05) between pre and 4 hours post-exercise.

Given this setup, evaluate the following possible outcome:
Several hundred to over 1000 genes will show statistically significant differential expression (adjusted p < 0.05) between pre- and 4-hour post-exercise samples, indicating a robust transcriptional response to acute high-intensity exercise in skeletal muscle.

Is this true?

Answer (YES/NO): NO